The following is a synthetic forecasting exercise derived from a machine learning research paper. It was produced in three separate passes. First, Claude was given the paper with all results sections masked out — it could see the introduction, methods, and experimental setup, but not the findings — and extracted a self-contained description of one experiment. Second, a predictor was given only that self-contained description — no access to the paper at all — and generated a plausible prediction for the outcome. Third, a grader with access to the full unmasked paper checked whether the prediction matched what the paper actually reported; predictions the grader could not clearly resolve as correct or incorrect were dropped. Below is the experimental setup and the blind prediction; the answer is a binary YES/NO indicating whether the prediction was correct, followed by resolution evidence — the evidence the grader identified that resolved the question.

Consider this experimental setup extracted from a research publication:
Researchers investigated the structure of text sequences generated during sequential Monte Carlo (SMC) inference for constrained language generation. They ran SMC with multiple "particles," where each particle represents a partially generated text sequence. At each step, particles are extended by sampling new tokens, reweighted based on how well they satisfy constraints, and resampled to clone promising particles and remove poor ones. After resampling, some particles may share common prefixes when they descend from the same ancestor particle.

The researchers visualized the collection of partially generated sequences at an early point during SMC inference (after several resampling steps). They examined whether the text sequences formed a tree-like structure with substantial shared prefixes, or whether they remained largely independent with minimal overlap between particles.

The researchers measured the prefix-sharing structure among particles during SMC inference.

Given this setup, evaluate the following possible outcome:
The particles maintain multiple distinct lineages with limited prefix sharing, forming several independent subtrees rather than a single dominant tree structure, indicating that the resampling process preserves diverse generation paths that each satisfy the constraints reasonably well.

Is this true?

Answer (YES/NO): NO